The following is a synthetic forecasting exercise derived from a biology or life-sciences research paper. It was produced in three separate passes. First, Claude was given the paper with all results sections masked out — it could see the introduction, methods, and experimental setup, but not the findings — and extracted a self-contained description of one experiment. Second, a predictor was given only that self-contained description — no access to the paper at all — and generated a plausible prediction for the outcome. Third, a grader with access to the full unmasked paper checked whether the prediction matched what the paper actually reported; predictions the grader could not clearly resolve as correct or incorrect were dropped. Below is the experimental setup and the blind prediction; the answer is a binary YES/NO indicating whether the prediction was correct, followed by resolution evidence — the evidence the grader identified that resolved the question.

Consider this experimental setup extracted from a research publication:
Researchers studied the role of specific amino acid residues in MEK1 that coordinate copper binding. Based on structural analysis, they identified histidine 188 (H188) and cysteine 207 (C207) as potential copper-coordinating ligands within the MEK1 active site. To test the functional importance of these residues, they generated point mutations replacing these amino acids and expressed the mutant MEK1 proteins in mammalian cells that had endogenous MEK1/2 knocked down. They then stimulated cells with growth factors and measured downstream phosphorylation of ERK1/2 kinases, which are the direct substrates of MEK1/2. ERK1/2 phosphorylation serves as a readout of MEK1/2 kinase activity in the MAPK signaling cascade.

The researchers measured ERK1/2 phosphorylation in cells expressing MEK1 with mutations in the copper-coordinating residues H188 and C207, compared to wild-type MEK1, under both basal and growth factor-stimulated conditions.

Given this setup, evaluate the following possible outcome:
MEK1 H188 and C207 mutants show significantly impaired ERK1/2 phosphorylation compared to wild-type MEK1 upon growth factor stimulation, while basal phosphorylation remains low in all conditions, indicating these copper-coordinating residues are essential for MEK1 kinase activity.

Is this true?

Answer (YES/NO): NO